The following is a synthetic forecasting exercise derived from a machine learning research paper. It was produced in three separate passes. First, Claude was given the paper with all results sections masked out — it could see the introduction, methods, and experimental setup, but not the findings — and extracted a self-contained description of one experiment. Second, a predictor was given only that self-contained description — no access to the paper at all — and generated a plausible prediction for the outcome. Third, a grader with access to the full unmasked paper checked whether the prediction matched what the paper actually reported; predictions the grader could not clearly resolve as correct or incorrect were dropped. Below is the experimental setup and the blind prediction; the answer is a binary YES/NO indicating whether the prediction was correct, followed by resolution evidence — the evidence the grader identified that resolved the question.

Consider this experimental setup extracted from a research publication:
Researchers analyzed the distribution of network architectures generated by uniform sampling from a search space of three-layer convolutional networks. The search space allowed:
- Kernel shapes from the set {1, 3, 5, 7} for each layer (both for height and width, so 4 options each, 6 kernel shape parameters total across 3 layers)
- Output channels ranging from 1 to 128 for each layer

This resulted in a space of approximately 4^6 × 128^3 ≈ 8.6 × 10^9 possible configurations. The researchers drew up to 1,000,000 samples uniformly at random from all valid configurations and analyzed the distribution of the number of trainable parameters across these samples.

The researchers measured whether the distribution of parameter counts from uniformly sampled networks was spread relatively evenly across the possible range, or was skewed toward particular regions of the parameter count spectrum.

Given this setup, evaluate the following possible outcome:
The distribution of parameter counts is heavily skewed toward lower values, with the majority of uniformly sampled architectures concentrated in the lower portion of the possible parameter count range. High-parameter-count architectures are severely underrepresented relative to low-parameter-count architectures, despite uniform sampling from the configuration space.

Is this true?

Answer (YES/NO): NO